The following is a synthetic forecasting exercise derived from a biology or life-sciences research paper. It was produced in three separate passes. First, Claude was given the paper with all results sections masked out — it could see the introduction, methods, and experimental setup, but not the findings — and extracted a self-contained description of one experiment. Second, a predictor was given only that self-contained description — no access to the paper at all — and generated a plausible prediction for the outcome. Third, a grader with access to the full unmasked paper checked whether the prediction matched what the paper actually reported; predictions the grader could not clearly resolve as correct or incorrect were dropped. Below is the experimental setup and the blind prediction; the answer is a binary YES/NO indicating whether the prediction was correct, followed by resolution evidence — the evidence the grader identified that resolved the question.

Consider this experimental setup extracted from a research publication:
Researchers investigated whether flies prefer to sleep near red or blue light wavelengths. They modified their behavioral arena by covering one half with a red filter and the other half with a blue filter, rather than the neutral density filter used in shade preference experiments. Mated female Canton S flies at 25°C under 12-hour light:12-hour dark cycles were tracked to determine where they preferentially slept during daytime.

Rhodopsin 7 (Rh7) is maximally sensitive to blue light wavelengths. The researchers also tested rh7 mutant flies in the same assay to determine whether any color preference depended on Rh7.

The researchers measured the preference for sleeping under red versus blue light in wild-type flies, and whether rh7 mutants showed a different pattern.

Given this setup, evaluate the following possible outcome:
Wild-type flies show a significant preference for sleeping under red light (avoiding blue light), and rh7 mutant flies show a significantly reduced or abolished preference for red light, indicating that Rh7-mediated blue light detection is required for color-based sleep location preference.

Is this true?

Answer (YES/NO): YES